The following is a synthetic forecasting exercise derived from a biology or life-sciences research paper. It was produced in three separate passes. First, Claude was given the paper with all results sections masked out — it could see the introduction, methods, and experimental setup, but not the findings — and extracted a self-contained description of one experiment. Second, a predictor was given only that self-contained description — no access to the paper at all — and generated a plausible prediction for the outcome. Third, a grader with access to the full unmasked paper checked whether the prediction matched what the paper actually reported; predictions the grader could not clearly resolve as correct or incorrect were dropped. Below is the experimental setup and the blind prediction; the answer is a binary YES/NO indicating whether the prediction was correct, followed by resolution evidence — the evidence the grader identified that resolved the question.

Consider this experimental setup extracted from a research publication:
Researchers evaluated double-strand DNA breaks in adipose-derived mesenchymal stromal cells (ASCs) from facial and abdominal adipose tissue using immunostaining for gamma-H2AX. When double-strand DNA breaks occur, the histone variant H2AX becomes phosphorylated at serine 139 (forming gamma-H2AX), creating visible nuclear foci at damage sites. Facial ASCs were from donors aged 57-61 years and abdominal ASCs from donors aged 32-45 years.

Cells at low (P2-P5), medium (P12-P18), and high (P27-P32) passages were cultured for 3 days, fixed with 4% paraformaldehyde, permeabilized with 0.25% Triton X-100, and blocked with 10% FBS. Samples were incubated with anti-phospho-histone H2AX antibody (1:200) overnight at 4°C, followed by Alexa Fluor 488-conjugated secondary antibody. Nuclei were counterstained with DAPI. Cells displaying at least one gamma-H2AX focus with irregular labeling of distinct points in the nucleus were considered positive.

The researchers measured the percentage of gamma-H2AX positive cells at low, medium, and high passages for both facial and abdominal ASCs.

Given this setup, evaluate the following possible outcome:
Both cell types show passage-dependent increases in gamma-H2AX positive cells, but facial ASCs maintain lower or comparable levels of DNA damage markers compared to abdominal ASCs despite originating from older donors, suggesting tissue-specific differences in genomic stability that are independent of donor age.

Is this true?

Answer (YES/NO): NO